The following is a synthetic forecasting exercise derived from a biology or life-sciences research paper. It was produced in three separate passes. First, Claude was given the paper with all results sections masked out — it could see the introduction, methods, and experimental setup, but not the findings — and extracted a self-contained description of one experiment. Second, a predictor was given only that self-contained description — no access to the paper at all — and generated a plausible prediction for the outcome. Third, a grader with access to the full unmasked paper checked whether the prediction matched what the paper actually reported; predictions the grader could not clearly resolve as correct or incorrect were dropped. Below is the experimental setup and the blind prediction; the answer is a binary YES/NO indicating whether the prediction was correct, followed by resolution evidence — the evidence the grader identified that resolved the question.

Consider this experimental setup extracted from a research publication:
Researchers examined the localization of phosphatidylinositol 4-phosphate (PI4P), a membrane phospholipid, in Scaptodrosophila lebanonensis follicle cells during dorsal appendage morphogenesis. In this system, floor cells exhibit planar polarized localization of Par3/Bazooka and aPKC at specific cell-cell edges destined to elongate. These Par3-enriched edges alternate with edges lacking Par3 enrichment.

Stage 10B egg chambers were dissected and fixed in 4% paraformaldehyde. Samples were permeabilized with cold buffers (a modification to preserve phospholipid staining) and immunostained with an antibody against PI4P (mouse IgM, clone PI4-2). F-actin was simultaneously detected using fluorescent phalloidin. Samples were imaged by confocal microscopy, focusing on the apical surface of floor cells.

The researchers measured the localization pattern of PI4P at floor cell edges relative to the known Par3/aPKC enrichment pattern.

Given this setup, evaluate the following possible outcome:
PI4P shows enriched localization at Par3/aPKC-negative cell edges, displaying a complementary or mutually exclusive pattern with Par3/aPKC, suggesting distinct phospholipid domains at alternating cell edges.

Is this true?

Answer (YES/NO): NO